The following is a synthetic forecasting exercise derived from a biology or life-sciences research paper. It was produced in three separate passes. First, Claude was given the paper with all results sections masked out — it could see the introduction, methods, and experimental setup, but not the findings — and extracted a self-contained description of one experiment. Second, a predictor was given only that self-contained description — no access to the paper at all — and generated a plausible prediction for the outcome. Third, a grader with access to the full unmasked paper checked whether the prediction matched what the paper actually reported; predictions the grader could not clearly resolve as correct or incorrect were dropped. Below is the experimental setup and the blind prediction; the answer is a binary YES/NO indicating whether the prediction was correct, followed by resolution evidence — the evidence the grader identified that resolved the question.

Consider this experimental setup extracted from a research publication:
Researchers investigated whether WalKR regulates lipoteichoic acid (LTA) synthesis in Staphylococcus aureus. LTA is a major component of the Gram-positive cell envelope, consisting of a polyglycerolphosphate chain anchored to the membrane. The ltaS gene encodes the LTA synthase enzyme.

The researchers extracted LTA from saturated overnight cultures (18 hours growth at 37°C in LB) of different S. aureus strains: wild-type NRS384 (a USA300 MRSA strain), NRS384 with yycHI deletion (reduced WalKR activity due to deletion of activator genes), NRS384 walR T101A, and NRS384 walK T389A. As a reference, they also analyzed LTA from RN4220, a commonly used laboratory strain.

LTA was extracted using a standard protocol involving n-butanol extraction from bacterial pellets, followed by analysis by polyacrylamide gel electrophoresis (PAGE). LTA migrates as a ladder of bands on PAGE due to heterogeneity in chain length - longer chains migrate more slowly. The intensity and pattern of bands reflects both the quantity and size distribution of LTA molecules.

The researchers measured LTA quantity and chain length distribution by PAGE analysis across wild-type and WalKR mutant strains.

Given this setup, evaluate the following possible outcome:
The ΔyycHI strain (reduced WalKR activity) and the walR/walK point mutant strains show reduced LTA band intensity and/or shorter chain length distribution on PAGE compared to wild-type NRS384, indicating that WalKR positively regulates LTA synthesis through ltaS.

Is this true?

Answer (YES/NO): NO